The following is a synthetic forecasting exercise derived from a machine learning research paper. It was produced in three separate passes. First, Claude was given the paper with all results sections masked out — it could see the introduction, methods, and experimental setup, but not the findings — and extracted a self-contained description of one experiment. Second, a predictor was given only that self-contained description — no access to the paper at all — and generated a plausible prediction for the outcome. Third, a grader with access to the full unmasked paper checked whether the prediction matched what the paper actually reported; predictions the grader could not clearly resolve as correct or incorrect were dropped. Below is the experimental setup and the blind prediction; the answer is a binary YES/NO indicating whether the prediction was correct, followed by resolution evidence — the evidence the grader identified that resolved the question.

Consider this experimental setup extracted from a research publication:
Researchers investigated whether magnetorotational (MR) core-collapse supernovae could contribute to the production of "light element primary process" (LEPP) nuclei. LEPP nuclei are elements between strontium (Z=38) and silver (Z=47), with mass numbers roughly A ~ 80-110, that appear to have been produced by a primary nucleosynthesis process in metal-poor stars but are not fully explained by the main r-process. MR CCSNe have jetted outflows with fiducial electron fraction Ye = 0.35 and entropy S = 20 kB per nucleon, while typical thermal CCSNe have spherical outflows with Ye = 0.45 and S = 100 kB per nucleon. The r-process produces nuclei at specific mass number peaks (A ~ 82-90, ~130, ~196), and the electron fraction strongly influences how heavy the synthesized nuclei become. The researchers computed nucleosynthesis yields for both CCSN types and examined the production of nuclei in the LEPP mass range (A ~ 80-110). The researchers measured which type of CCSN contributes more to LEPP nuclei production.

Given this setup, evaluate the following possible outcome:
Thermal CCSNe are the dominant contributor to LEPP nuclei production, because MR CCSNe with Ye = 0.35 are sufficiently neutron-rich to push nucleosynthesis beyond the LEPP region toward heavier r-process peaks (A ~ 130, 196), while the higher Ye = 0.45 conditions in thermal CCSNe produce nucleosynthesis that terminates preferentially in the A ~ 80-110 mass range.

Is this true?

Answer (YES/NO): NO